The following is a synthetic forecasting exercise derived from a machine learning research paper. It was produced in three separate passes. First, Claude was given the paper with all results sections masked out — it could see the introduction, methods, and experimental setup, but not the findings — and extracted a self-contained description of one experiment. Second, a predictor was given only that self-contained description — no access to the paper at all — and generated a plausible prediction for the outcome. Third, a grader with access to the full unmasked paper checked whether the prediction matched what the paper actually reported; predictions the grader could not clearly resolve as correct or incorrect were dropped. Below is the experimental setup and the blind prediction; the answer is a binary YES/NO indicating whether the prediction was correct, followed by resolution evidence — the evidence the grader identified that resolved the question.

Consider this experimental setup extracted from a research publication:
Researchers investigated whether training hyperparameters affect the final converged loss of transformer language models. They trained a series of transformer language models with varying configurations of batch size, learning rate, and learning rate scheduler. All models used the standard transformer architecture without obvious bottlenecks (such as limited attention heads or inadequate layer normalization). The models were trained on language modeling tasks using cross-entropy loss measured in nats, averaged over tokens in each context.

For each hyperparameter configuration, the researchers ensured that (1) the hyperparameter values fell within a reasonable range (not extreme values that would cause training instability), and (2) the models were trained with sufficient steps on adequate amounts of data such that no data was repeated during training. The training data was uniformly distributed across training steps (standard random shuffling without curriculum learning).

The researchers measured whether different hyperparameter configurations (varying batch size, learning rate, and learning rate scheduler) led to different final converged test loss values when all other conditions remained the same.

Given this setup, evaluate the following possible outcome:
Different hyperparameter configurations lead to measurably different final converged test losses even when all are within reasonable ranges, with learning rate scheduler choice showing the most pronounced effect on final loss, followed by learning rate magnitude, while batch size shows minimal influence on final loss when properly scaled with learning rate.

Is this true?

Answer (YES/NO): NO